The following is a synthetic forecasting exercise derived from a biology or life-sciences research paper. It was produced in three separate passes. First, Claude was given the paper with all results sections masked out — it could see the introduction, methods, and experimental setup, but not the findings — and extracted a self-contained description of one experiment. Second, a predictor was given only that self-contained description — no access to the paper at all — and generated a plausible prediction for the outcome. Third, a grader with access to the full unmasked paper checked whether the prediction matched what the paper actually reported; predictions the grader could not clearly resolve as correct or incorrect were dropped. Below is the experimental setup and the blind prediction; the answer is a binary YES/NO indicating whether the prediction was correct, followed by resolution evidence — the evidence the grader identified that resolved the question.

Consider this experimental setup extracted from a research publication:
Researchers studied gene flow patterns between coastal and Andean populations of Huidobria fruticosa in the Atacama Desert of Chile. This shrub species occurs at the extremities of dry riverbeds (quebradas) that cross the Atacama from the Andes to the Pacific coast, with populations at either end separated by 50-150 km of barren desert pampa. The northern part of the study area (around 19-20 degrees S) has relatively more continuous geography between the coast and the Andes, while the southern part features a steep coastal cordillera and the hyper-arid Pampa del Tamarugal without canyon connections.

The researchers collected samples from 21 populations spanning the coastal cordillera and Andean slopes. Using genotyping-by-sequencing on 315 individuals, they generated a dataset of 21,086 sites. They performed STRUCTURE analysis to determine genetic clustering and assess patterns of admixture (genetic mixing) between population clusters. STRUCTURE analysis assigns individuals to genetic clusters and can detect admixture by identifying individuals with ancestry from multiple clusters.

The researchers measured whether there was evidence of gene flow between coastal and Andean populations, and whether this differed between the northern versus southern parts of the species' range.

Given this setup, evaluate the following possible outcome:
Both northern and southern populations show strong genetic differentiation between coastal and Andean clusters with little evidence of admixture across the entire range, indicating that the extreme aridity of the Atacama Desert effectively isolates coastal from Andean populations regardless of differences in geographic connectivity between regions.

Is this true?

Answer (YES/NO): NO